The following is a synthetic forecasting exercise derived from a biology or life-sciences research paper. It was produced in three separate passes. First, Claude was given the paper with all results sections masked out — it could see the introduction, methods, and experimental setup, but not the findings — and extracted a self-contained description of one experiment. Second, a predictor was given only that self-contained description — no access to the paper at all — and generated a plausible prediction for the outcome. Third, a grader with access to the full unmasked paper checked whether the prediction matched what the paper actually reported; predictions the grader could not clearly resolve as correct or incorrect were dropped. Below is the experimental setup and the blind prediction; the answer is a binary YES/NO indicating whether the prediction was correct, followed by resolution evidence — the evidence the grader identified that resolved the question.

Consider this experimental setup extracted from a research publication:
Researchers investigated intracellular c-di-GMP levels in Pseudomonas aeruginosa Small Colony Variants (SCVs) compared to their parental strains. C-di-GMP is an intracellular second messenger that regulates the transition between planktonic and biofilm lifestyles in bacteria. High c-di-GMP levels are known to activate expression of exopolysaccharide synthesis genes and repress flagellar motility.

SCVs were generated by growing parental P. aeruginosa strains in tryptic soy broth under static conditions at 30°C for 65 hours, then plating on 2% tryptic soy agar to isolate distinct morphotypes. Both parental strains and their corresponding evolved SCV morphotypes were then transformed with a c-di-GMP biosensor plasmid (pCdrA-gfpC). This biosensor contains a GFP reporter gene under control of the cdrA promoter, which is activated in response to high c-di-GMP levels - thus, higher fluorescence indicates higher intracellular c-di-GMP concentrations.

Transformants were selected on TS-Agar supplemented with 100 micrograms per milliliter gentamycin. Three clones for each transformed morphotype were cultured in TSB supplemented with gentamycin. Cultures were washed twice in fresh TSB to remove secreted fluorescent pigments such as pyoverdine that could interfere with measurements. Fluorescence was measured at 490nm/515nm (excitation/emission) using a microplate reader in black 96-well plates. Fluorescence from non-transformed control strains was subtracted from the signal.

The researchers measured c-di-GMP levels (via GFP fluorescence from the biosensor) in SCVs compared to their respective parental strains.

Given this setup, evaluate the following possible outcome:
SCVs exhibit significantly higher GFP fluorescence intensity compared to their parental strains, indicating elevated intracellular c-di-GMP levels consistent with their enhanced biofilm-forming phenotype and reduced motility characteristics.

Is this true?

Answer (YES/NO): YES